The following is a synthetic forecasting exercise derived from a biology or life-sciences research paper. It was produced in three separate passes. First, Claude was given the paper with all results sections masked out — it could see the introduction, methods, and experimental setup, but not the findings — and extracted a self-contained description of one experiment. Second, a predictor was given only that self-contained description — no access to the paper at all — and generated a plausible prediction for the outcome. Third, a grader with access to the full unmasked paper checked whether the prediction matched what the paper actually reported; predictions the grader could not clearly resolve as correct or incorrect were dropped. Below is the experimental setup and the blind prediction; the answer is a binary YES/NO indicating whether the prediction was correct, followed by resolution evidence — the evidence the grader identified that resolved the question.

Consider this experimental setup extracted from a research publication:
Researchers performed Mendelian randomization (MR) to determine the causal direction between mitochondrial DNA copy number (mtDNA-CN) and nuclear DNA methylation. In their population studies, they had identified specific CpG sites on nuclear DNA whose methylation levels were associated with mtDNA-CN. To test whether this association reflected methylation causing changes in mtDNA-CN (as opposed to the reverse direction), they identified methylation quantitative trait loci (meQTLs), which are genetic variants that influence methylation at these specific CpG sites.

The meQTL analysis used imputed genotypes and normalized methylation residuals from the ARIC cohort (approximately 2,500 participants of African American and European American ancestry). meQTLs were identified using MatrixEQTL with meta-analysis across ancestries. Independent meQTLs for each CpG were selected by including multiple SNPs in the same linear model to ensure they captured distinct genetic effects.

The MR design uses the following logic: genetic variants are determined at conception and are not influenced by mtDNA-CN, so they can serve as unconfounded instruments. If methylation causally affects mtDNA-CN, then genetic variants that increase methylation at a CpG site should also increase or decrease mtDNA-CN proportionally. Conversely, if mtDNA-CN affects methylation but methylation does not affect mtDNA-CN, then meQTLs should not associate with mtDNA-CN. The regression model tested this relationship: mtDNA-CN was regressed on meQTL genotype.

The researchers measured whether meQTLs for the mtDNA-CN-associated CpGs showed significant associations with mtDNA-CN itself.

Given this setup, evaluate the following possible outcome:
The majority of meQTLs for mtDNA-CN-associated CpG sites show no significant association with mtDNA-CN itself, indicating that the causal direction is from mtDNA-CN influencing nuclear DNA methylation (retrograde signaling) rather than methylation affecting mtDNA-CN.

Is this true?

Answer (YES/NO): YES